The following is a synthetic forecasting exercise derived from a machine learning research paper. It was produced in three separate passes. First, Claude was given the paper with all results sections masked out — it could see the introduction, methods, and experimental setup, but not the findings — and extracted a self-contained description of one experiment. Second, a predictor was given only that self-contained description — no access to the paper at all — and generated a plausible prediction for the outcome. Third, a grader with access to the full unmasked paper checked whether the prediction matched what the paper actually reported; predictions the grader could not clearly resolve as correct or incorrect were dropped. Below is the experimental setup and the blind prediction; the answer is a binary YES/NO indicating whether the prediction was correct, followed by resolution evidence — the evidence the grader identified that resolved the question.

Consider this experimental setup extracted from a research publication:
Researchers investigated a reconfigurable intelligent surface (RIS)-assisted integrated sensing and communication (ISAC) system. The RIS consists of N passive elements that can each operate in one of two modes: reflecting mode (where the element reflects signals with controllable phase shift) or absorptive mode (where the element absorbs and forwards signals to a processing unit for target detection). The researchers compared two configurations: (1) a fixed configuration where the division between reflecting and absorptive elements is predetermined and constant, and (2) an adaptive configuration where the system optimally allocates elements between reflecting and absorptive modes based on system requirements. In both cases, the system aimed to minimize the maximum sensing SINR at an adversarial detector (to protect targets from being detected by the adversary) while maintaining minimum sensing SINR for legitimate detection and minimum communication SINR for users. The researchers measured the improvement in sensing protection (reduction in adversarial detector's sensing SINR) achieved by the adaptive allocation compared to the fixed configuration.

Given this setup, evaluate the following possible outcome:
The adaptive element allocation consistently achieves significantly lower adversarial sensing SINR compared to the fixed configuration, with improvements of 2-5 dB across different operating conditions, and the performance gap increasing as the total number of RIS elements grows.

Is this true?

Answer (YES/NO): NO